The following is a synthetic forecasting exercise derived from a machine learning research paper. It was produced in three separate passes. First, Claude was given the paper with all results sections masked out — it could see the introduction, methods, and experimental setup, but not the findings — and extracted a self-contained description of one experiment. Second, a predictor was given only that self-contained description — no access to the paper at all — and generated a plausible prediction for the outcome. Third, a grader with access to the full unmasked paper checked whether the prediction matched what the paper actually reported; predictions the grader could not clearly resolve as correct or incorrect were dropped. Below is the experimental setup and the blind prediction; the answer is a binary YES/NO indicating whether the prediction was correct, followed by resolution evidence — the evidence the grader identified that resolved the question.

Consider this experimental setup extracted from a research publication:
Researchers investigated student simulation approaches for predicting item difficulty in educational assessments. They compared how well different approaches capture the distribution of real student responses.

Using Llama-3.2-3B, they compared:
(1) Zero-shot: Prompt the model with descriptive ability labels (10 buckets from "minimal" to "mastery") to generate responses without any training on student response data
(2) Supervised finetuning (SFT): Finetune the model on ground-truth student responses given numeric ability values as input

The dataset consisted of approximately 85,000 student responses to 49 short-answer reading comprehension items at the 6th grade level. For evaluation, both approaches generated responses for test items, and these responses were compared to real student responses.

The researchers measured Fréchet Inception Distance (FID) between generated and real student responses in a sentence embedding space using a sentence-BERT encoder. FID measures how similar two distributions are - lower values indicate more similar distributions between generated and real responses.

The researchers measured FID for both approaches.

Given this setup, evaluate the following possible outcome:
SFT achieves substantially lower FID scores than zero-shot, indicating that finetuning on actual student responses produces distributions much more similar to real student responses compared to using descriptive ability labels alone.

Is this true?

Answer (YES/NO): YES